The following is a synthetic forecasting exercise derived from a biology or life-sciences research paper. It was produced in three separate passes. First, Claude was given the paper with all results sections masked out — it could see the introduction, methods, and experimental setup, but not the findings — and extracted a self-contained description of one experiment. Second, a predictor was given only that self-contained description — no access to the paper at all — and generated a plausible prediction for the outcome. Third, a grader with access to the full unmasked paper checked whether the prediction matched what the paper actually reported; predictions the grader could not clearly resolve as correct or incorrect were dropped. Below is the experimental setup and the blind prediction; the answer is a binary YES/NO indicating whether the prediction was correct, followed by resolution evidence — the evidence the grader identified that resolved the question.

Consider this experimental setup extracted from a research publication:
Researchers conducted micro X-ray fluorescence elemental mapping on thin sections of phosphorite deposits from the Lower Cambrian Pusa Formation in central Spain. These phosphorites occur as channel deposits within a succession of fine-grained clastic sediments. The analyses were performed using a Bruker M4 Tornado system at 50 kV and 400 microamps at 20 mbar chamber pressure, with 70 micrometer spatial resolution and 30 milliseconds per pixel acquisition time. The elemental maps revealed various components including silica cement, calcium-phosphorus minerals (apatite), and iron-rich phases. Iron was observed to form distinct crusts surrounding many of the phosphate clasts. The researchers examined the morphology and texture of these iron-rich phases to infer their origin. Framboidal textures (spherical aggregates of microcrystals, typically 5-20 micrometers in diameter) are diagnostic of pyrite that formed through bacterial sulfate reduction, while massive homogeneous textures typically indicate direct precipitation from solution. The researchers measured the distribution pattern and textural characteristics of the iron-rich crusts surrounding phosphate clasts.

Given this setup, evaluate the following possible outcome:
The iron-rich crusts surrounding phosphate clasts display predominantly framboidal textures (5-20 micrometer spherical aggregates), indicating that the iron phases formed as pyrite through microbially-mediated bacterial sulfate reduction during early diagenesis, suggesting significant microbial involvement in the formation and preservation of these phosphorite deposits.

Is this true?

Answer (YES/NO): NO